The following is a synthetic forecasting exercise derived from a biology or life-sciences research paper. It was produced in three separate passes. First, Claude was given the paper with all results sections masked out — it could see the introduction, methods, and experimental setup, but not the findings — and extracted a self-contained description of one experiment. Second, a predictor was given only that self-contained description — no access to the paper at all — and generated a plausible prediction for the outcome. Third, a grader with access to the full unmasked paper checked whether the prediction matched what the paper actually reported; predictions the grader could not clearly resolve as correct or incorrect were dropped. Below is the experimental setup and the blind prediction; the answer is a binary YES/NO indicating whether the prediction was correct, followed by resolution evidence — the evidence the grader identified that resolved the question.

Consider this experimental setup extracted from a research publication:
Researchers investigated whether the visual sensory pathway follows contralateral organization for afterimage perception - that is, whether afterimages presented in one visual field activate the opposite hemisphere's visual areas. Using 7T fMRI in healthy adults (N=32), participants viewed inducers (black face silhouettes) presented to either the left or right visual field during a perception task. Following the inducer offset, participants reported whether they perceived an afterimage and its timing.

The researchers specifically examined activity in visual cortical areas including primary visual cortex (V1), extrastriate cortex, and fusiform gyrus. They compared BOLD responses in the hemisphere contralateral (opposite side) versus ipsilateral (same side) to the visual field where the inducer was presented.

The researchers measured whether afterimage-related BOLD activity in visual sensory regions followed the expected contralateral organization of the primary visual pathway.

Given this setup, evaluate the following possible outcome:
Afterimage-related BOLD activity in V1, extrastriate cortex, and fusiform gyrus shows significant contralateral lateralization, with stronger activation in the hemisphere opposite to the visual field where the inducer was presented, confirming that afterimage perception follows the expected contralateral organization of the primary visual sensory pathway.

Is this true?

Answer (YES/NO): YES